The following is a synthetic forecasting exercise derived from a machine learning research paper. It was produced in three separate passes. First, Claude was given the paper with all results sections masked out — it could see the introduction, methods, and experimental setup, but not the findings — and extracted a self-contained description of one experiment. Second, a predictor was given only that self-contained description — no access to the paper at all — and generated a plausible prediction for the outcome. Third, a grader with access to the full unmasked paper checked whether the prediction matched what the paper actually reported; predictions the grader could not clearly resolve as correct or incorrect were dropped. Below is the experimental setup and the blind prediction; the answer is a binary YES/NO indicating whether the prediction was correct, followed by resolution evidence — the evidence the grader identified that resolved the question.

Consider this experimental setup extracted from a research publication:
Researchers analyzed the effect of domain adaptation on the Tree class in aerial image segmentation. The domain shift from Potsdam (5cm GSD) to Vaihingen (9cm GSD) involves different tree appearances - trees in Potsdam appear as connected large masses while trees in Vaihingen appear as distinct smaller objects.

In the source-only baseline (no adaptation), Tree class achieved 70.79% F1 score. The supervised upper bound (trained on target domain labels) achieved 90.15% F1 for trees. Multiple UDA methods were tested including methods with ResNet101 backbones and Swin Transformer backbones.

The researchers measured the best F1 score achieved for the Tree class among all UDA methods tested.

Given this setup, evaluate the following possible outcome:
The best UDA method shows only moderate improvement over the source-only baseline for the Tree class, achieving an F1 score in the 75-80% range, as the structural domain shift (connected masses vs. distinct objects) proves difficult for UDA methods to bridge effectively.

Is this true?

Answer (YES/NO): NO